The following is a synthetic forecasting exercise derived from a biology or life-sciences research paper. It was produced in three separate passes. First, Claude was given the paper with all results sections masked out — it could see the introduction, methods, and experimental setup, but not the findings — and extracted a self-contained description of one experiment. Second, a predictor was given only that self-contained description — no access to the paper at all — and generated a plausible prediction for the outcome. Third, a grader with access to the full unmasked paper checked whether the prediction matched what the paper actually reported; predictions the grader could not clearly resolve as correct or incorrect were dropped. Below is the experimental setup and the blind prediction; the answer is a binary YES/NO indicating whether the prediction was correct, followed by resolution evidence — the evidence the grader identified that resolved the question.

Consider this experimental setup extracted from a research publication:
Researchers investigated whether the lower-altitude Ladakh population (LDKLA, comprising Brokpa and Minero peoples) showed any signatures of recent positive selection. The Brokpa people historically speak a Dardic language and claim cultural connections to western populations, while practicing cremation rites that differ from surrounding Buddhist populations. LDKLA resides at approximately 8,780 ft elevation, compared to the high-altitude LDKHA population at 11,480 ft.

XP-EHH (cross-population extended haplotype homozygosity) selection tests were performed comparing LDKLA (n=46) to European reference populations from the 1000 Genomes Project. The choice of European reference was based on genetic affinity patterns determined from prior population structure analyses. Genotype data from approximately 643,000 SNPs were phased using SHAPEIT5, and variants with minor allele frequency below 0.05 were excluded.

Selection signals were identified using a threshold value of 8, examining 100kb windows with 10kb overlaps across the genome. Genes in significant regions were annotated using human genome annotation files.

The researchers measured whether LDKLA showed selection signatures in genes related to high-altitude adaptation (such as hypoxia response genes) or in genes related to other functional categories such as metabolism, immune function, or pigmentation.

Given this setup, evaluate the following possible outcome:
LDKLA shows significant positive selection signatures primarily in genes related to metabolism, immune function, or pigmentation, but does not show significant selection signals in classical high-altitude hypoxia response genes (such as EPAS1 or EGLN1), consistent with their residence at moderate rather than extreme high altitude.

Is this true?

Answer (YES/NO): YES